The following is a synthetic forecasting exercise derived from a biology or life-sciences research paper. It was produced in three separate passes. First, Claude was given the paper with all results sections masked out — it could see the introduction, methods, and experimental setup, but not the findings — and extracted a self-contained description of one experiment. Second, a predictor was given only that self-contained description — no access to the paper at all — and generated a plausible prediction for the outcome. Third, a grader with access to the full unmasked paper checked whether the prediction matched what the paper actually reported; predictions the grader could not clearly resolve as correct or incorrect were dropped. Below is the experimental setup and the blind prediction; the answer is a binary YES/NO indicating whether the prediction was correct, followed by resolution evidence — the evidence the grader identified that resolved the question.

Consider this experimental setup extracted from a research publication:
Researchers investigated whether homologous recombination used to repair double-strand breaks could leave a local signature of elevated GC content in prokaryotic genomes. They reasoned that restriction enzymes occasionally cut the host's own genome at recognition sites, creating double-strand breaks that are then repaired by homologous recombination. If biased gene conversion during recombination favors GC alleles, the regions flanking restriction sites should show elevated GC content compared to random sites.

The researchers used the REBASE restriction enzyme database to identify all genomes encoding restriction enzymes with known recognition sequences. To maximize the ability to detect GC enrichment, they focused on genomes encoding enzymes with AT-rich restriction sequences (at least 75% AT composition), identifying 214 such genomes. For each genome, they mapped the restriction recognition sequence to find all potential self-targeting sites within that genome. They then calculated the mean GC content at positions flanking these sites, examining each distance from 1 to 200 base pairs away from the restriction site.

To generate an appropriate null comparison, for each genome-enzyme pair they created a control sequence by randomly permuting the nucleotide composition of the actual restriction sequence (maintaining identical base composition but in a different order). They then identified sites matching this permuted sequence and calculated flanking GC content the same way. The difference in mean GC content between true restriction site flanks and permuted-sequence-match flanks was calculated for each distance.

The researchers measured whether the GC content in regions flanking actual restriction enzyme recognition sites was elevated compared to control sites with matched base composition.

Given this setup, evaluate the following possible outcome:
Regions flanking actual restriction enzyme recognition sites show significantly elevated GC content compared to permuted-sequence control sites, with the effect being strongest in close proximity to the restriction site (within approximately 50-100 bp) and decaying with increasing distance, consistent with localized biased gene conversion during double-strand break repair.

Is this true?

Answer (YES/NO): NO